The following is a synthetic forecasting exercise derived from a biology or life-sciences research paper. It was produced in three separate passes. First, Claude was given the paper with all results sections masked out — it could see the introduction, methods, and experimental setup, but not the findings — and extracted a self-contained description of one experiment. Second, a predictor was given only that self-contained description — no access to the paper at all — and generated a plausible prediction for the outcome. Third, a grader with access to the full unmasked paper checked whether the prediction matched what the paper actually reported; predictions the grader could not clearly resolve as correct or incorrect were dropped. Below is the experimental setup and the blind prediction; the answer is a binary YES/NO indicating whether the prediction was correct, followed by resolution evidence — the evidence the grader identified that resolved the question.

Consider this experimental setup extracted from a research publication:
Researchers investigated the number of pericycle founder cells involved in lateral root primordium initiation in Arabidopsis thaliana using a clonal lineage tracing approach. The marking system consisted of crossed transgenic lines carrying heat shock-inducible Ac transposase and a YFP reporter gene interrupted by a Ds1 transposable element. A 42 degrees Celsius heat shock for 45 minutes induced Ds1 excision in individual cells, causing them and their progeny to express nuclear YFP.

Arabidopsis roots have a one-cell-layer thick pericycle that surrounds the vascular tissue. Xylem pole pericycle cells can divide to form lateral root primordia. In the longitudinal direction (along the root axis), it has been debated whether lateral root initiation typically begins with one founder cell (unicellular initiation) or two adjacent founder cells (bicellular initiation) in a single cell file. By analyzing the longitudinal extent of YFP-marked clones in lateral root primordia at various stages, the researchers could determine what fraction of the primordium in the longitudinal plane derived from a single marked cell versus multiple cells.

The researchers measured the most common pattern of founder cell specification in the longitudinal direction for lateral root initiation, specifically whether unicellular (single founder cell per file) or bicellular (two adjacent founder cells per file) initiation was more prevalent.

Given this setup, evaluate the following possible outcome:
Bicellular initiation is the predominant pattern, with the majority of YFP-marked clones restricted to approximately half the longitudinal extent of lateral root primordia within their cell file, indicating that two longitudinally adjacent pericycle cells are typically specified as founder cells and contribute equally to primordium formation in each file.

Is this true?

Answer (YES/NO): NO